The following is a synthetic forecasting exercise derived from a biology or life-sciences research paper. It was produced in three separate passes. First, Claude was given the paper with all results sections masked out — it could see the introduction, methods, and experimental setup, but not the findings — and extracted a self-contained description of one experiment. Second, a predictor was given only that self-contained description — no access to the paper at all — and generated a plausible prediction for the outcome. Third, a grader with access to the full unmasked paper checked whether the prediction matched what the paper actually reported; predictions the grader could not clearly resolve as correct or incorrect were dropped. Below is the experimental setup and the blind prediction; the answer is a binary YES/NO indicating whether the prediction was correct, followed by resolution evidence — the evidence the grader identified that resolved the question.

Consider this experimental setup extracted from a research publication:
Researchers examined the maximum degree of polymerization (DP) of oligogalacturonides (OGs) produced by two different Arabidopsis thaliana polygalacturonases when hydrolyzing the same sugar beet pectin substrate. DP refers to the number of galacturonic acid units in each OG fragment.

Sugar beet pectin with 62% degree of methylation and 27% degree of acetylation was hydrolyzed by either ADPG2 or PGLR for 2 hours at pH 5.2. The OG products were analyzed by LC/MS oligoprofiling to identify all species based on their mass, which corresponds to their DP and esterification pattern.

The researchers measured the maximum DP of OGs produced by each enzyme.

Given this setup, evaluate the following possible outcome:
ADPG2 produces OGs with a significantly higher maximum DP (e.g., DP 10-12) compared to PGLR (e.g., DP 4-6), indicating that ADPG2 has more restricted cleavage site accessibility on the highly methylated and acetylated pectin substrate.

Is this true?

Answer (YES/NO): NO